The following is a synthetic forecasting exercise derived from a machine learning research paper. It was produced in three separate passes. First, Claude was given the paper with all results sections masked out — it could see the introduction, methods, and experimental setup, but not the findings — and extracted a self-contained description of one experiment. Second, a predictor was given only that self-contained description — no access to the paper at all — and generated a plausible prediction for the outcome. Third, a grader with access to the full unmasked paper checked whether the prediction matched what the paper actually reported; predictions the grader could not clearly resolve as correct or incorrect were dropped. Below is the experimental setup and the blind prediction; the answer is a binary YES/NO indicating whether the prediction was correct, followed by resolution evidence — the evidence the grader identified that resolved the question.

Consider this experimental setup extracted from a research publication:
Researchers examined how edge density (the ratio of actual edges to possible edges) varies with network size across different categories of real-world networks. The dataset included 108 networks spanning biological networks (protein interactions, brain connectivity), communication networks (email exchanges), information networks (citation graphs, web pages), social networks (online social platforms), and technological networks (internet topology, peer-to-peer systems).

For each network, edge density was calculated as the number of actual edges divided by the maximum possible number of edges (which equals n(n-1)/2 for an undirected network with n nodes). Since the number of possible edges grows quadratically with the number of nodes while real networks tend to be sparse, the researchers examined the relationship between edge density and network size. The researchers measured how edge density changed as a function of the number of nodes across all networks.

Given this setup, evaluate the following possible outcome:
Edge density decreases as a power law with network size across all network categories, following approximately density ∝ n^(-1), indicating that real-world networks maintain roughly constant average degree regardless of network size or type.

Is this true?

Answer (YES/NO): NO